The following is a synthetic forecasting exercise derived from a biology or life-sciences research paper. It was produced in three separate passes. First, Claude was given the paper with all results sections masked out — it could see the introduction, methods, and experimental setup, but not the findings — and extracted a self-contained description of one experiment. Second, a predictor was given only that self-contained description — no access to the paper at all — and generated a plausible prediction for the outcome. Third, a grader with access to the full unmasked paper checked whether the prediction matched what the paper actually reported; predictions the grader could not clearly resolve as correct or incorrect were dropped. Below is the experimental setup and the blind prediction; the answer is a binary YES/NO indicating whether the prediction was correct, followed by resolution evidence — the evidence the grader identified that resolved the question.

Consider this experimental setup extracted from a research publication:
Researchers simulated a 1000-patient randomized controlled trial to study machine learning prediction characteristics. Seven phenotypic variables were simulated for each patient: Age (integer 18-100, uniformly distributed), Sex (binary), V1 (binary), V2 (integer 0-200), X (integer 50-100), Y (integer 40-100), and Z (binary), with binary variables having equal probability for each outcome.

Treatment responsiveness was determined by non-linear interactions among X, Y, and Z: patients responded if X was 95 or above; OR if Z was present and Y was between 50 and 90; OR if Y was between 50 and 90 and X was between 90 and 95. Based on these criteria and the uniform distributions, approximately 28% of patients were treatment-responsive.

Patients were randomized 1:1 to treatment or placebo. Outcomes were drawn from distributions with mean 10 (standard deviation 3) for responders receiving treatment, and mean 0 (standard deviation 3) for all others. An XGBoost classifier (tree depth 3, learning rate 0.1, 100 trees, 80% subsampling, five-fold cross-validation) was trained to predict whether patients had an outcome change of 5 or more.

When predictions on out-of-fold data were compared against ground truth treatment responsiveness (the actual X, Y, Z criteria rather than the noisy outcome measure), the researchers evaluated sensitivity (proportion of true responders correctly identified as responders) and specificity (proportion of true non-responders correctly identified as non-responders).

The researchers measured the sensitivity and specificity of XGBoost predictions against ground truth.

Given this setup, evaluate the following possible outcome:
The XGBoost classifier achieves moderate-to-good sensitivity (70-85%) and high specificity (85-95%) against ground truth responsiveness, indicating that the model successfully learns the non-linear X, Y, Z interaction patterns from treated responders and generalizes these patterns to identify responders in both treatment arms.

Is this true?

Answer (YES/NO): NO